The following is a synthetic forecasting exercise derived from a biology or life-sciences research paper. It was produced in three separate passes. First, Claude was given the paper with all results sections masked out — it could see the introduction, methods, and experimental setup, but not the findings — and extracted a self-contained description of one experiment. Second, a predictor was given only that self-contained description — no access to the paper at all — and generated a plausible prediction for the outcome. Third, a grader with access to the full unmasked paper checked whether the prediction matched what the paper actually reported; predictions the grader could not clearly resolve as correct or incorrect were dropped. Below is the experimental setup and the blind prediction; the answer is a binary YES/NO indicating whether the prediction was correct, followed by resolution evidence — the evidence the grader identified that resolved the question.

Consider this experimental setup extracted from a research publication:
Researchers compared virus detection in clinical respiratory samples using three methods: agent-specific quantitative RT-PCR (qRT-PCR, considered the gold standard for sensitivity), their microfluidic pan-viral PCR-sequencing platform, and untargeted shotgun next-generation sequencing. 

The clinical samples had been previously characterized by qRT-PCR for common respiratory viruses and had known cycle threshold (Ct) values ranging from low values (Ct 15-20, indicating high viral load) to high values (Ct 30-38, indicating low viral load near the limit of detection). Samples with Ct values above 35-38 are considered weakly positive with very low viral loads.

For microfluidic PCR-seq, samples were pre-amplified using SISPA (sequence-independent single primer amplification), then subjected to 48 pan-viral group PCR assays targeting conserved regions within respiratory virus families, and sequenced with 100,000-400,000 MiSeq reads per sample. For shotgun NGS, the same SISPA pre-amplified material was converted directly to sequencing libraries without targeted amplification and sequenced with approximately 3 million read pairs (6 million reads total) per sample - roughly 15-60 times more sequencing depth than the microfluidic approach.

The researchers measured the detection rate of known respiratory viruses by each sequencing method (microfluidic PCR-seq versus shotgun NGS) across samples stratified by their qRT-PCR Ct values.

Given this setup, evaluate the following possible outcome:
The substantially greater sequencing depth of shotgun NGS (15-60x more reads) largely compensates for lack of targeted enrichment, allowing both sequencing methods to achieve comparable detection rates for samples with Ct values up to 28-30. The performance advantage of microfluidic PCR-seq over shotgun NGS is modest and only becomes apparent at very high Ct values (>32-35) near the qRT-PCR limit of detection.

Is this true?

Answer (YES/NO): NO